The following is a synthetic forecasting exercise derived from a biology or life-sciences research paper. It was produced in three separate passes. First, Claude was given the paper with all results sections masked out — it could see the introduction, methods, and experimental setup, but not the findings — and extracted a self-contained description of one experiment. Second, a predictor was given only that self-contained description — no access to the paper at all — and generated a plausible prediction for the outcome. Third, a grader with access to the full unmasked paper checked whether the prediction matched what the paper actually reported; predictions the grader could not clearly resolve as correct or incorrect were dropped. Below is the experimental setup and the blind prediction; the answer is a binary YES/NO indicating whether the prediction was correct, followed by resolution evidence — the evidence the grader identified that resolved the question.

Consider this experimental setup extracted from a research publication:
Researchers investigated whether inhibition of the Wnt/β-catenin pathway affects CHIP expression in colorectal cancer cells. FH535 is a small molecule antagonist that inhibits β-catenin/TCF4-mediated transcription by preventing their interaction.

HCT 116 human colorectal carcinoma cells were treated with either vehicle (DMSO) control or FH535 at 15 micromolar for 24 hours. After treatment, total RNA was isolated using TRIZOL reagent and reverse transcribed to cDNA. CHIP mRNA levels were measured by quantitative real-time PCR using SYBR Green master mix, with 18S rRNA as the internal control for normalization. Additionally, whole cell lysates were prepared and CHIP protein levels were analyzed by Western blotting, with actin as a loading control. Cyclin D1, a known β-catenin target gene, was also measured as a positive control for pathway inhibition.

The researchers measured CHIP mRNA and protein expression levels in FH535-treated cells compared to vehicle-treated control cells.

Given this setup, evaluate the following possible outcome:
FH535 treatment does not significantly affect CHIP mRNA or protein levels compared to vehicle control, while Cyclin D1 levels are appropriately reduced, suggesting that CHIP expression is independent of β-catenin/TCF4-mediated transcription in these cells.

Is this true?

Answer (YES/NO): NO